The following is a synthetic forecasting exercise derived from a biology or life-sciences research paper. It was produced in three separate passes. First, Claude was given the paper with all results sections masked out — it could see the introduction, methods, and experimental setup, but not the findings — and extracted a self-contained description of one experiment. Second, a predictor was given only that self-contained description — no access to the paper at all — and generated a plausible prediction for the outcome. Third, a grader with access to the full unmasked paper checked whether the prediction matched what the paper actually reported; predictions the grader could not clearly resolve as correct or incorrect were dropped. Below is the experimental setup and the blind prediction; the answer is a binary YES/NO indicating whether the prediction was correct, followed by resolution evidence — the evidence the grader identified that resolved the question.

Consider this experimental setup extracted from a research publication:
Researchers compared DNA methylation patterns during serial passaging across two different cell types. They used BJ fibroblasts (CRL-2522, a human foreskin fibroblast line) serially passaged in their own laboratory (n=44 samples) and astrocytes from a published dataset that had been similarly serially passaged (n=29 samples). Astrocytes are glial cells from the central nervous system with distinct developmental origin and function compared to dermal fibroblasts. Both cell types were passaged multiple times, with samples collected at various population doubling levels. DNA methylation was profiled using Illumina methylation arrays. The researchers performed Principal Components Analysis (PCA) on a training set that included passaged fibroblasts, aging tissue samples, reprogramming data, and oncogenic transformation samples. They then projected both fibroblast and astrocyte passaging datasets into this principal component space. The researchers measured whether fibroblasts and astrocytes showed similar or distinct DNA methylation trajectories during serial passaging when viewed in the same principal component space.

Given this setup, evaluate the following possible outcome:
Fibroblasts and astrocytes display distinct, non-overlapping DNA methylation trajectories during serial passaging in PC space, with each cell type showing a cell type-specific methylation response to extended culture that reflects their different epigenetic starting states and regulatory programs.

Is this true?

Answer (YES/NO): NO